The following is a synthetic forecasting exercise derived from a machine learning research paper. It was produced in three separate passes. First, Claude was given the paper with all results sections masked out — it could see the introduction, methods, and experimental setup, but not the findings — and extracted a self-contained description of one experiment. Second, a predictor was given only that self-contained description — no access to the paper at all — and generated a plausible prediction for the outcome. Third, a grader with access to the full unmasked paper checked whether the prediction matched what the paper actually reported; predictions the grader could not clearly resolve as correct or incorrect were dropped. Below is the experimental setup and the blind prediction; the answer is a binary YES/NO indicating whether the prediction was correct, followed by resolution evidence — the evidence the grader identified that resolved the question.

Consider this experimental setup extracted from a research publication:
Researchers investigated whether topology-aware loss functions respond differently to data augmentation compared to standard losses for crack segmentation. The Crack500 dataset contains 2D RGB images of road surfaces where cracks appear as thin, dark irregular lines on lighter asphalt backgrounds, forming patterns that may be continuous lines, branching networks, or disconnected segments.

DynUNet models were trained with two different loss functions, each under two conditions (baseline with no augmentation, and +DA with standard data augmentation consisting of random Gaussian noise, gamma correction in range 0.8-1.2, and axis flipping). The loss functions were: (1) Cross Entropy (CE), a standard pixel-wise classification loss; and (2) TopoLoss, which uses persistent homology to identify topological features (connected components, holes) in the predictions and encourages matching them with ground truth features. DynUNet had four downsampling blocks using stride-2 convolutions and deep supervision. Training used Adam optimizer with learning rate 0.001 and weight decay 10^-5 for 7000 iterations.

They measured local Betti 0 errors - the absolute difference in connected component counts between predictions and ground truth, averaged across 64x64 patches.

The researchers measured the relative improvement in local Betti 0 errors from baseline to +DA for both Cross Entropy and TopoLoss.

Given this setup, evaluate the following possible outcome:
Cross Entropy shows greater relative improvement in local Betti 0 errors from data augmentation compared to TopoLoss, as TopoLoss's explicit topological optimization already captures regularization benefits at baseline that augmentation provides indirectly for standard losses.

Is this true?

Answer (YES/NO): NO